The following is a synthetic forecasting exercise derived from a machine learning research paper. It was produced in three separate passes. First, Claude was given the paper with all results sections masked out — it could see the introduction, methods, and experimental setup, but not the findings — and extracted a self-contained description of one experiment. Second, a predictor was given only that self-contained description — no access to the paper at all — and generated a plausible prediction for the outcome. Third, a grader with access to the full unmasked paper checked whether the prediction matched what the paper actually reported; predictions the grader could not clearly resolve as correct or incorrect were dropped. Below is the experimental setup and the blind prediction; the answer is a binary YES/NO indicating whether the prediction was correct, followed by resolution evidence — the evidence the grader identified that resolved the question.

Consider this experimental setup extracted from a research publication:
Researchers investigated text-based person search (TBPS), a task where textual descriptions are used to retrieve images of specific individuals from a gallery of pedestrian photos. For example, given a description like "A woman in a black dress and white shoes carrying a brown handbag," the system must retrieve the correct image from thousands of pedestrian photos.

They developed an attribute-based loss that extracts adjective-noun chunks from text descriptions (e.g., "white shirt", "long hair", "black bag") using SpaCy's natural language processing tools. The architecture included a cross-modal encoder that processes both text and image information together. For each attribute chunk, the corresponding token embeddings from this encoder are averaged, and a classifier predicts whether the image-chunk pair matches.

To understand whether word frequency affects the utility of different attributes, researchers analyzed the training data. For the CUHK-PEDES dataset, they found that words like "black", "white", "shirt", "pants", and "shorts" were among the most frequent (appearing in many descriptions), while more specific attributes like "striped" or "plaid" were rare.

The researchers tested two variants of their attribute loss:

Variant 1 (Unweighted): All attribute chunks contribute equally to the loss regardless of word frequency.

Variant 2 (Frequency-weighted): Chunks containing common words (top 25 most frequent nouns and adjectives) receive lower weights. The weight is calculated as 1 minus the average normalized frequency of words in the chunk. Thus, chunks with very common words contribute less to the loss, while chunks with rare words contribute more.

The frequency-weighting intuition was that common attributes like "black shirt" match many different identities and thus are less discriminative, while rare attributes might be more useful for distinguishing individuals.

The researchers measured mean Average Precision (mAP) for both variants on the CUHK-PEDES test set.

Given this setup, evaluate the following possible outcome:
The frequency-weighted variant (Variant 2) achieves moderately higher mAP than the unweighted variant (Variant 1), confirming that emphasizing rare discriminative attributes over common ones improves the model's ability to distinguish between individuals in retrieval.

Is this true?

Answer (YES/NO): NO